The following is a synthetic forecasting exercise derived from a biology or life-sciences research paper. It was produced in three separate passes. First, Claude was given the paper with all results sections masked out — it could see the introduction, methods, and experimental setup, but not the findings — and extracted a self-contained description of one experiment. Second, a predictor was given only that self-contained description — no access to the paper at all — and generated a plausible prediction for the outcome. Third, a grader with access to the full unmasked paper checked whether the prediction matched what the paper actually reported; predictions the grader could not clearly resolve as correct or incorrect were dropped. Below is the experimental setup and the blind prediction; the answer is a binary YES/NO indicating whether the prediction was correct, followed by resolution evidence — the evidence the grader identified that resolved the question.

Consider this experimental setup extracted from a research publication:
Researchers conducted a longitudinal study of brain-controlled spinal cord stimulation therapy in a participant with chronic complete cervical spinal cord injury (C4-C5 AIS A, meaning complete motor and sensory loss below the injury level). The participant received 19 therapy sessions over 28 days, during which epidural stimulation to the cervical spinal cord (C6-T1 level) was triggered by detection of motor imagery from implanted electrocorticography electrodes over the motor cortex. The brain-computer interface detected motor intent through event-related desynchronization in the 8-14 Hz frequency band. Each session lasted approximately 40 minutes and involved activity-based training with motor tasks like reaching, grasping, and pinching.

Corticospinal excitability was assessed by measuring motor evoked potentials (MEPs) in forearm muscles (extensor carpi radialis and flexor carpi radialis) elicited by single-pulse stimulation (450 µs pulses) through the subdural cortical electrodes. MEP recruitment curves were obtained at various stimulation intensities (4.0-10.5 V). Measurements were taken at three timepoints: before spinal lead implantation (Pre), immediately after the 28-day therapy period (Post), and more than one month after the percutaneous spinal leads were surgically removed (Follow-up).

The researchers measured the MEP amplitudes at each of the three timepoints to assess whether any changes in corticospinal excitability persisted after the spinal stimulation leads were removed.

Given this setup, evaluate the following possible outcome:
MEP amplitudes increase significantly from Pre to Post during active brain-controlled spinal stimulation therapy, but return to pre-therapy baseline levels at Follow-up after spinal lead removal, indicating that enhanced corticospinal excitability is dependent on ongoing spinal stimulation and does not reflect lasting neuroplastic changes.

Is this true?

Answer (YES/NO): YES